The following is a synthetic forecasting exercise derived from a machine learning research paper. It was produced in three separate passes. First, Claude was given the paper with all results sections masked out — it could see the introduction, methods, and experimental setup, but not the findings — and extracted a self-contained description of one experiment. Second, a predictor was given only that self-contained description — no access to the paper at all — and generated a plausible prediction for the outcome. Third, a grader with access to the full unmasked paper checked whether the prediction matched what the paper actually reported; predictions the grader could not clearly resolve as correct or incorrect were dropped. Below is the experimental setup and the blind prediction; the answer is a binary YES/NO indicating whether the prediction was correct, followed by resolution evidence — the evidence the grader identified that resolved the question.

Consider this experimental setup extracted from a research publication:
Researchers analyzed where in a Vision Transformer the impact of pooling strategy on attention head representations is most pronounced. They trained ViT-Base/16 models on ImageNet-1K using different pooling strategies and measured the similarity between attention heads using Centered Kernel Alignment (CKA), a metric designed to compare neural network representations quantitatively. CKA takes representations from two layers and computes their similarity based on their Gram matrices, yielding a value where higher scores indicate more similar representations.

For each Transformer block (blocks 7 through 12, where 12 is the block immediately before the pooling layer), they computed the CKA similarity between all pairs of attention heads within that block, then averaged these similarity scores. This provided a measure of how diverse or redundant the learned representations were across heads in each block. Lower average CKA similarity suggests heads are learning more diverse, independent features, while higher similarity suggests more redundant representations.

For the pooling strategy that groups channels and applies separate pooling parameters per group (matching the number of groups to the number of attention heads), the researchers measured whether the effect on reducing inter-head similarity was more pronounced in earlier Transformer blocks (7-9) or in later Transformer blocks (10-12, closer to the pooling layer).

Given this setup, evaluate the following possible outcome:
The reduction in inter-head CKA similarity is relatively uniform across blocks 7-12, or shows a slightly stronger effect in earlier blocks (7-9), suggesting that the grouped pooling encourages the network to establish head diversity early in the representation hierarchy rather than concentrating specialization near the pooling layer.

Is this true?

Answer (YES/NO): NO